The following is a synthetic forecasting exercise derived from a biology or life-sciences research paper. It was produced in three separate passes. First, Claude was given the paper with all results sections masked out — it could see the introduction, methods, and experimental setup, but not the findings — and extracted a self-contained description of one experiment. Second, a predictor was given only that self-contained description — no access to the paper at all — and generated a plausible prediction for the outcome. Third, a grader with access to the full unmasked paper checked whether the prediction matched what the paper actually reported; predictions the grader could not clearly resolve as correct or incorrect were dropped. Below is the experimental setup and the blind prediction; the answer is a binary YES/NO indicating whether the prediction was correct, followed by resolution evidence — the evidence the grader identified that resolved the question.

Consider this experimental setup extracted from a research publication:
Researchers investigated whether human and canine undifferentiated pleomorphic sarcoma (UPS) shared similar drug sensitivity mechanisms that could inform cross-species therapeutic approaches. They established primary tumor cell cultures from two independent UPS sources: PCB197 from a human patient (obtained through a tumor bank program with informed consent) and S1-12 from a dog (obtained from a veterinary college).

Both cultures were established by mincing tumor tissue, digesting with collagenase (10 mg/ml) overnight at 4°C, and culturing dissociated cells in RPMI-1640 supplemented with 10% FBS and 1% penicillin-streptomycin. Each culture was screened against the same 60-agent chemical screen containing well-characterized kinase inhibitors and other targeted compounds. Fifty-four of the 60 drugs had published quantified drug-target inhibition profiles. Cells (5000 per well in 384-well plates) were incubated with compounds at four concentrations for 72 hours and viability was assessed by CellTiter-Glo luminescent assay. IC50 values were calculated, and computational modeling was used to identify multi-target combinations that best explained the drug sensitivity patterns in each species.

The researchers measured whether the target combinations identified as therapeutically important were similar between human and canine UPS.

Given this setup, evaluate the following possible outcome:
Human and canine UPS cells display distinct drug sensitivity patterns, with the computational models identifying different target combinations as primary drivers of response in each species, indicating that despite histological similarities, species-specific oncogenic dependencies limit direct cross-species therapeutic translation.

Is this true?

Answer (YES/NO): NO